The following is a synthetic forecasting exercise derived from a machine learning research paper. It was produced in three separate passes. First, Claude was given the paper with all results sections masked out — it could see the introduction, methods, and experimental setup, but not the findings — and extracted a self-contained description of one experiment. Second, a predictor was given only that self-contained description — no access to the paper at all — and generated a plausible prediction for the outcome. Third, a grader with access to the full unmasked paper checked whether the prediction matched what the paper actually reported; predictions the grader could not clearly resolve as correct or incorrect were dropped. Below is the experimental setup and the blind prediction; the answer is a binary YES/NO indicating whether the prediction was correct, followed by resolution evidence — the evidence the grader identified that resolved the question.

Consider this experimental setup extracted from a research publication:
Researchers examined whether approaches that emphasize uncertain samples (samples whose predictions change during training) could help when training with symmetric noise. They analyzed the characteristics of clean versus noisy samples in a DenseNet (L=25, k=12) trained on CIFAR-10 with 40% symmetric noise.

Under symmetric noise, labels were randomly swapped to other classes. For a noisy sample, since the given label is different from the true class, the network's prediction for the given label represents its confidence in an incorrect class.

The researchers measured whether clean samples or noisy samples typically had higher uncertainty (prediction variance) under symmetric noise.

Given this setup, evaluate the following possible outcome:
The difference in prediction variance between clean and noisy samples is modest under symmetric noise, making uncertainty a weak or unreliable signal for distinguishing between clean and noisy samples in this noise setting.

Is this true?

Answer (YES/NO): NO